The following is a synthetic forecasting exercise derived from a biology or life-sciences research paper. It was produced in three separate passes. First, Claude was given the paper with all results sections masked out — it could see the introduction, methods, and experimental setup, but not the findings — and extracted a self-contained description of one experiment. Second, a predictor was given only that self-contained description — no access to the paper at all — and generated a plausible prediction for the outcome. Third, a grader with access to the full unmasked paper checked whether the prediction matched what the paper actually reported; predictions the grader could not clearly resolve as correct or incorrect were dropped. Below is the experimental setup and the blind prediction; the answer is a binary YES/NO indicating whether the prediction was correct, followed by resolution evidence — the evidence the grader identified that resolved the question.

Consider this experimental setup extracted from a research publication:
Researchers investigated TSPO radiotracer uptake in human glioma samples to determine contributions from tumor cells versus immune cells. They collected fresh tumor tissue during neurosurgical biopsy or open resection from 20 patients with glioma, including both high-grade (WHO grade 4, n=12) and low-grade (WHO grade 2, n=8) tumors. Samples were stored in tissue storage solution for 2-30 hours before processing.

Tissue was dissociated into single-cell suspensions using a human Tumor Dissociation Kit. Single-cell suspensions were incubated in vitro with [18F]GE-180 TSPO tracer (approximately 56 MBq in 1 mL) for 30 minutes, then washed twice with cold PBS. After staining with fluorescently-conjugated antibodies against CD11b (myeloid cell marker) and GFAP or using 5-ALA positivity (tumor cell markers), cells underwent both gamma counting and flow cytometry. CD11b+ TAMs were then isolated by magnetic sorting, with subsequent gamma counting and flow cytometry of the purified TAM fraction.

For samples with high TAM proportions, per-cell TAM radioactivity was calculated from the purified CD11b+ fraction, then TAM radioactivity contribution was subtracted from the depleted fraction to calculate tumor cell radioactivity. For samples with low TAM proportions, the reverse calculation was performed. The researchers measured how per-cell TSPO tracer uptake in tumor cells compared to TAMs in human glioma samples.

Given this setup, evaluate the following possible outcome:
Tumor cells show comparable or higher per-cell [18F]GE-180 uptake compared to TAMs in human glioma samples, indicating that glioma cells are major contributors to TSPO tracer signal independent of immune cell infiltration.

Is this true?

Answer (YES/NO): YES